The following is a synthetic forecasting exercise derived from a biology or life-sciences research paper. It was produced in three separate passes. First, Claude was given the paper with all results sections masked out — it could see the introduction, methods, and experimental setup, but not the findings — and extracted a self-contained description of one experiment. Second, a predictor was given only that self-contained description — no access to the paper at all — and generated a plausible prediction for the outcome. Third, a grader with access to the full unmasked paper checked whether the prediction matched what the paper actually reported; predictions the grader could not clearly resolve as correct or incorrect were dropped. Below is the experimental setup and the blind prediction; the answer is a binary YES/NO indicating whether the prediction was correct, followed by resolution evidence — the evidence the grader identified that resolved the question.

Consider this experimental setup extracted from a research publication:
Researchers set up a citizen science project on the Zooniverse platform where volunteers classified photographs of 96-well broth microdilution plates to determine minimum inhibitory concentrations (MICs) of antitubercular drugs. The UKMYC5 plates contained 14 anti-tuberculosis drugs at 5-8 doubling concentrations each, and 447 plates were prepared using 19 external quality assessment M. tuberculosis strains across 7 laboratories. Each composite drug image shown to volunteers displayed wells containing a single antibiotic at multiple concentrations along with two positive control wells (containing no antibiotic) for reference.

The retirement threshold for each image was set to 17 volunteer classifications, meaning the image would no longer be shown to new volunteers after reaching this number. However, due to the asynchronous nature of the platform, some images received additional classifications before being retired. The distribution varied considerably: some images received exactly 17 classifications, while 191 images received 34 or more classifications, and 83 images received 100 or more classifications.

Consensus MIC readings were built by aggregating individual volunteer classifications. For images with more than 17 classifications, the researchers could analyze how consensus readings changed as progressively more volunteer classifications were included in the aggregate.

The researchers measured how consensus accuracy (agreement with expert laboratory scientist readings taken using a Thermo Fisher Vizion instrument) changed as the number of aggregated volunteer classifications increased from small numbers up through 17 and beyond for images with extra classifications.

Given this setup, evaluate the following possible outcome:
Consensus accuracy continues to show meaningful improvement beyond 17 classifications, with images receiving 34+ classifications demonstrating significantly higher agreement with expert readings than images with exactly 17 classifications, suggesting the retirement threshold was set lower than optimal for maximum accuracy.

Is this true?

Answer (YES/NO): NO